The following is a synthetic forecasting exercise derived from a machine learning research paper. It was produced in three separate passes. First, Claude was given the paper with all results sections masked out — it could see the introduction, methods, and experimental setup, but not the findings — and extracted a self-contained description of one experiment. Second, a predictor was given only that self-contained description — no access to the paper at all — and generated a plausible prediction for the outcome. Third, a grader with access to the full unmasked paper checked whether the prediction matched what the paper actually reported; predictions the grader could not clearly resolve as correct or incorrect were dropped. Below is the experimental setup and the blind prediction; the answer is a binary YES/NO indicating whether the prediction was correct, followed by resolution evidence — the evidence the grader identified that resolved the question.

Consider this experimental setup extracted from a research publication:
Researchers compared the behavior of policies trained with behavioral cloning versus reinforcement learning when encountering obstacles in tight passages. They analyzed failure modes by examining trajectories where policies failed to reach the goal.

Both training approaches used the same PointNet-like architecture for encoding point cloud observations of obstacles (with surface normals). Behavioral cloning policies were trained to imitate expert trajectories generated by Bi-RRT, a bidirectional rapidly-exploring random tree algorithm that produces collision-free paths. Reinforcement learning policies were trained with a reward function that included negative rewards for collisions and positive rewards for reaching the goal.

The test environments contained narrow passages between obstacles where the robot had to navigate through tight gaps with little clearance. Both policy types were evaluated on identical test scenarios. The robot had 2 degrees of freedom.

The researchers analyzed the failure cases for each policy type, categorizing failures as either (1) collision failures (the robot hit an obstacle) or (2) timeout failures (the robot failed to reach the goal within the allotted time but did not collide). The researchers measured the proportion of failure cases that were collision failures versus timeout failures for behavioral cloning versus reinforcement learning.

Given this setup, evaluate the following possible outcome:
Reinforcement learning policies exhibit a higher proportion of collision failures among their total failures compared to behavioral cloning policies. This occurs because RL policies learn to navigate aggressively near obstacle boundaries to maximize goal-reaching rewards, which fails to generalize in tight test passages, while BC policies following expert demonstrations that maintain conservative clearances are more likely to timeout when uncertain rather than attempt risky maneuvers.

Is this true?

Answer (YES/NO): NO